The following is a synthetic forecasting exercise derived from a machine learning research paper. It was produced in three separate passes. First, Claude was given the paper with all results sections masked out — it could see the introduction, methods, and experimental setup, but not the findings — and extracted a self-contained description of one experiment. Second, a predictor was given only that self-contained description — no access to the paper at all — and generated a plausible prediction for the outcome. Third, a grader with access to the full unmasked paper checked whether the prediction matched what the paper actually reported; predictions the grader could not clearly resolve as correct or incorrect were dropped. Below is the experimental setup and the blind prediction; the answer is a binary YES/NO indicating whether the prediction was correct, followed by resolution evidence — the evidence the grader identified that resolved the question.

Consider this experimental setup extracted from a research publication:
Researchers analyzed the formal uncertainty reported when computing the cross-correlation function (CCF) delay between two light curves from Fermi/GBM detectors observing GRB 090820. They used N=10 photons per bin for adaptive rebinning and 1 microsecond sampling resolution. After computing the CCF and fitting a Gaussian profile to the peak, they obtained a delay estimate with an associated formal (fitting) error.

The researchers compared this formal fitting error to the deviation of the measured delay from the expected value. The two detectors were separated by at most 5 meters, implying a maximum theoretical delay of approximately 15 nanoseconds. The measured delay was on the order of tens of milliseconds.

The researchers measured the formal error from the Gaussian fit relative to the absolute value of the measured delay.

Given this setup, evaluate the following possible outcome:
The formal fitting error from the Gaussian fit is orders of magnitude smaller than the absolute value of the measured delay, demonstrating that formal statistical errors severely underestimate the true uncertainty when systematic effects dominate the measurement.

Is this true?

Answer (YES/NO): NO